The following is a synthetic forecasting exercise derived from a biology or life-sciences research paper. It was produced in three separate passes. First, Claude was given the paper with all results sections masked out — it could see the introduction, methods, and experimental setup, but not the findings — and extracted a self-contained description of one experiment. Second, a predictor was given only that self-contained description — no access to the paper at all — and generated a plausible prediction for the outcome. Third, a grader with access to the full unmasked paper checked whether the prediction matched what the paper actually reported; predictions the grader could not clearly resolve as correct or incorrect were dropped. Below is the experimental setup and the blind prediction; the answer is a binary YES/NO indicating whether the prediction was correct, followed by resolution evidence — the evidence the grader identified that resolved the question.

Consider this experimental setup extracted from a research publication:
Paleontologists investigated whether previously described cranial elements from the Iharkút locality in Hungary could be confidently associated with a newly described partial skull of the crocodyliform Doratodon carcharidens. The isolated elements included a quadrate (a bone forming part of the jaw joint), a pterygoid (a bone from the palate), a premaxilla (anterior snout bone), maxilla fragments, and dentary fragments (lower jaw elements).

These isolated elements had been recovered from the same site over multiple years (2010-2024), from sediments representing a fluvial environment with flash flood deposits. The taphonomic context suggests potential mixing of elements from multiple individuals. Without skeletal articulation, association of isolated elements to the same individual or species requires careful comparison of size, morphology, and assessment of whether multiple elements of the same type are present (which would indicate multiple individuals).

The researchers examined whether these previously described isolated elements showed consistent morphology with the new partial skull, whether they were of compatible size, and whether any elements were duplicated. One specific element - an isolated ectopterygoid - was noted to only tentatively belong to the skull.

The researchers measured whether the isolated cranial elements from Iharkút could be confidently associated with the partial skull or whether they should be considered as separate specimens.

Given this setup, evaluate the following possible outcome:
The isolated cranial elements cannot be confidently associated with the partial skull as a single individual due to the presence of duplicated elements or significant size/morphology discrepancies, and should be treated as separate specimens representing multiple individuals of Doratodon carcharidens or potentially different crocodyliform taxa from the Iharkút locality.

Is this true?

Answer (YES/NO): NO